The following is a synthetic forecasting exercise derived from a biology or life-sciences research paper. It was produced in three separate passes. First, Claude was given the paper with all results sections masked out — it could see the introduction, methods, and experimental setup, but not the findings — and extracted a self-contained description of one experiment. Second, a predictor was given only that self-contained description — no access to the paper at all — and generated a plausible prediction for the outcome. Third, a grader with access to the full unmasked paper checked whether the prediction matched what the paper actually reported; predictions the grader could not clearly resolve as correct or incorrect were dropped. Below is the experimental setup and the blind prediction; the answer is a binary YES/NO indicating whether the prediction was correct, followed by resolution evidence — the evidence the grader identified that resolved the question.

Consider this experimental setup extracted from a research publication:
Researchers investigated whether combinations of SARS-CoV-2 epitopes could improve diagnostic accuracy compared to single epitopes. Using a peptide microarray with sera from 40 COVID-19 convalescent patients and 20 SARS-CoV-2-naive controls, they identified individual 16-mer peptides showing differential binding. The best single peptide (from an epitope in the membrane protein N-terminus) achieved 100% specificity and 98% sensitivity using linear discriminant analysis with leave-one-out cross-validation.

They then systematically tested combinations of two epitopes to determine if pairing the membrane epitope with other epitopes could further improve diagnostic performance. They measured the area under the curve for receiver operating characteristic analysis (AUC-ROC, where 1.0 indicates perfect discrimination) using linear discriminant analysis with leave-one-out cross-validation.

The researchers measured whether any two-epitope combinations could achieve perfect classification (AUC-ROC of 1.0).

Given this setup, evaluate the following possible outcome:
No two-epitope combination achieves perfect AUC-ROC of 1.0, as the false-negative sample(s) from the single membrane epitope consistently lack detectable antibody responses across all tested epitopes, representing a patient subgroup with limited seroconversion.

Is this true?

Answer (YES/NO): NO